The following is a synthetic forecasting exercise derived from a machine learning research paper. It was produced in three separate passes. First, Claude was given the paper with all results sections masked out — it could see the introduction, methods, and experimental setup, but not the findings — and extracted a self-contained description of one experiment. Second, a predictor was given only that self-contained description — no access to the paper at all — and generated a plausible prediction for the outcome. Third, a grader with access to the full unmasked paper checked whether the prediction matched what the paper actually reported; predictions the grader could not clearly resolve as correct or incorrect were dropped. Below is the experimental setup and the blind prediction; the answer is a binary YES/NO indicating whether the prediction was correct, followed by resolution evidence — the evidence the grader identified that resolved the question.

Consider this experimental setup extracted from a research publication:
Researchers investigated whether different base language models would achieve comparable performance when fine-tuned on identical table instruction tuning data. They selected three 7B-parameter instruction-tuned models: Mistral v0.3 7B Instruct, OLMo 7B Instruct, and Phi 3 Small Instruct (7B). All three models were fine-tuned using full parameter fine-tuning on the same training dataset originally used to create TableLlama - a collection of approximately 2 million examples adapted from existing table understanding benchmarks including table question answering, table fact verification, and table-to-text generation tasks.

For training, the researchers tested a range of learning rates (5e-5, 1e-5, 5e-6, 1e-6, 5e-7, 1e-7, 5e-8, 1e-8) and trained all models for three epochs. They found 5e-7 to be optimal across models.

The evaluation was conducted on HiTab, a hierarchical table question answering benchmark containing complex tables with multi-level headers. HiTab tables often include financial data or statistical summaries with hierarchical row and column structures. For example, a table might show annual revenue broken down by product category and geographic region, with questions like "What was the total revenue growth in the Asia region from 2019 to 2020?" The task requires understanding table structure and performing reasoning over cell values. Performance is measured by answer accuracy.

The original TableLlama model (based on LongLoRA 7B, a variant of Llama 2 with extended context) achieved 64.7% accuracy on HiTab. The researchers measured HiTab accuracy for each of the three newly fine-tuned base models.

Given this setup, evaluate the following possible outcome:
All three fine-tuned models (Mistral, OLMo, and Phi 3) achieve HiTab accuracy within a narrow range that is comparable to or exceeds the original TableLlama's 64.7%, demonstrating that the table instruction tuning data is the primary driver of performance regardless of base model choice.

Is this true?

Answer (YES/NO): NO